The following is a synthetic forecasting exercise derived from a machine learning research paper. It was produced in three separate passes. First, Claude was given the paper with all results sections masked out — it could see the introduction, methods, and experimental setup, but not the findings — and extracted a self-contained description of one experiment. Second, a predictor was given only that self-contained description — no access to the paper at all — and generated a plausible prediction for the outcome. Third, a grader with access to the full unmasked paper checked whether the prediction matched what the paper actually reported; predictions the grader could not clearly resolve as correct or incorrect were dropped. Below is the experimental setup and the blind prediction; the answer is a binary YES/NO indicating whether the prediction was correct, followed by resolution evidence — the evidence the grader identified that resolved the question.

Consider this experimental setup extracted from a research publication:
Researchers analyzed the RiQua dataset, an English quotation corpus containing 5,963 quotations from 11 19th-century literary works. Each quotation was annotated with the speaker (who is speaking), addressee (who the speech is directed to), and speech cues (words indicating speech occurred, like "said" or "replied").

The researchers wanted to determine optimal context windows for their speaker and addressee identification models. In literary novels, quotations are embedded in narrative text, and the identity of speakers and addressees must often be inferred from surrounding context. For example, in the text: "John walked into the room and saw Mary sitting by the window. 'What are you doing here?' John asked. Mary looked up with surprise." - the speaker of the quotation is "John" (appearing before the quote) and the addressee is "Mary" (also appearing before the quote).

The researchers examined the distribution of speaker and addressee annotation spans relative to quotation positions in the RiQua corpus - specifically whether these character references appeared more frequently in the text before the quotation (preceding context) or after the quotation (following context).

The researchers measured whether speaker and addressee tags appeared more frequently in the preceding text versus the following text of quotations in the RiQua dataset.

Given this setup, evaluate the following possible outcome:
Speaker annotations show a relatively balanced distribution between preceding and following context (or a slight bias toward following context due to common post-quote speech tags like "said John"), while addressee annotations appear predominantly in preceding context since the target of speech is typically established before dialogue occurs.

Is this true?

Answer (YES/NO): NO